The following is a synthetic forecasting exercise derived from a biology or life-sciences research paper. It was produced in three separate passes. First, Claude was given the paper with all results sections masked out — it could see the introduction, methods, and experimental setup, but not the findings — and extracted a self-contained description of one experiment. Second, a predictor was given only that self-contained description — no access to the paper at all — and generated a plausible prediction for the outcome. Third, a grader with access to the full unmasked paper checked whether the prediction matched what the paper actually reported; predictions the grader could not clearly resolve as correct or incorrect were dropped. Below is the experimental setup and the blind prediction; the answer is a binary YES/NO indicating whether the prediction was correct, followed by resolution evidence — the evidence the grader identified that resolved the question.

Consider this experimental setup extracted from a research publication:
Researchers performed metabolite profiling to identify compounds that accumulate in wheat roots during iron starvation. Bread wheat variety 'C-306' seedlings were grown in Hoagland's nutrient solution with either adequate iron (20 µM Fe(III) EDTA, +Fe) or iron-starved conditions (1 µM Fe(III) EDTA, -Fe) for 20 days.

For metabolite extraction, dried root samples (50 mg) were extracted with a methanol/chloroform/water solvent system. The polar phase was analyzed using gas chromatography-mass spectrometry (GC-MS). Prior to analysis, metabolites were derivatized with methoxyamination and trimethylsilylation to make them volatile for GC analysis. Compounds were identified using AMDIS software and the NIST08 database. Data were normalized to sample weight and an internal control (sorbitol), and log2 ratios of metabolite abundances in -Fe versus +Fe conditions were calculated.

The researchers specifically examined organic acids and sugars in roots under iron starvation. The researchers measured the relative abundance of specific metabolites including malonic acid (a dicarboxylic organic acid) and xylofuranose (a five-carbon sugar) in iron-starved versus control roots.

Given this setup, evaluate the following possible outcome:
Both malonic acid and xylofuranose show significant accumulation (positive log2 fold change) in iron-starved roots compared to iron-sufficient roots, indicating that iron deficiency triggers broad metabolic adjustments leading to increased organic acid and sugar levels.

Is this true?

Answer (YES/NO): YES